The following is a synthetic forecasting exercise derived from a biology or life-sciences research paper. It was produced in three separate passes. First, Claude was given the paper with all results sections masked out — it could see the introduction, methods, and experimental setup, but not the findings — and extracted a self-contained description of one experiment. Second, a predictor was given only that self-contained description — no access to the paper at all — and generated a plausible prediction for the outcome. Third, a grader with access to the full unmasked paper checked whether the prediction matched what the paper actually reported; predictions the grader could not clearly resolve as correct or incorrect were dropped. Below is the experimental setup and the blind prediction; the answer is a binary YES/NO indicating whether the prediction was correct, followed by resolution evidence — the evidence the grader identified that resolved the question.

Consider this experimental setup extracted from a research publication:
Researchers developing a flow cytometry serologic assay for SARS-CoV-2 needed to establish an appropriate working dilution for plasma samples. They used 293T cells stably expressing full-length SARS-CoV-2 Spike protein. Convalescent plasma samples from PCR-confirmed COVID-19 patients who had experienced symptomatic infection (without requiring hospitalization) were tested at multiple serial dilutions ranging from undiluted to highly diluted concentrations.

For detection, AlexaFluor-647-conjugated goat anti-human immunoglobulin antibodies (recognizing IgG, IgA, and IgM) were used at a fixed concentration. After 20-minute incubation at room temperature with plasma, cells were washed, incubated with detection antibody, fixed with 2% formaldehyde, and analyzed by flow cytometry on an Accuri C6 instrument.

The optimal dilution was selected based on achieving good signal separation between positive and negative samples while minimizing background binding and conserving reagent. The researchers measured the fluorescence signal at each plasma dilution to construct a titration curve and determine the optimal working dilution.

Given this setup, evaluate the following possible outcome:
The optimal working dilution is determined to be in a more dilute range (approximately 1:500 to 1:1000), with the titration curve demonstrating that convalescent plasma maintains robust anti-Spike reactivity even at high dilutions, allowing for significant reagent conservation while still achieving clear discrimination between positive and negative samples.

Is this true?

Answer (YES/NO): NO